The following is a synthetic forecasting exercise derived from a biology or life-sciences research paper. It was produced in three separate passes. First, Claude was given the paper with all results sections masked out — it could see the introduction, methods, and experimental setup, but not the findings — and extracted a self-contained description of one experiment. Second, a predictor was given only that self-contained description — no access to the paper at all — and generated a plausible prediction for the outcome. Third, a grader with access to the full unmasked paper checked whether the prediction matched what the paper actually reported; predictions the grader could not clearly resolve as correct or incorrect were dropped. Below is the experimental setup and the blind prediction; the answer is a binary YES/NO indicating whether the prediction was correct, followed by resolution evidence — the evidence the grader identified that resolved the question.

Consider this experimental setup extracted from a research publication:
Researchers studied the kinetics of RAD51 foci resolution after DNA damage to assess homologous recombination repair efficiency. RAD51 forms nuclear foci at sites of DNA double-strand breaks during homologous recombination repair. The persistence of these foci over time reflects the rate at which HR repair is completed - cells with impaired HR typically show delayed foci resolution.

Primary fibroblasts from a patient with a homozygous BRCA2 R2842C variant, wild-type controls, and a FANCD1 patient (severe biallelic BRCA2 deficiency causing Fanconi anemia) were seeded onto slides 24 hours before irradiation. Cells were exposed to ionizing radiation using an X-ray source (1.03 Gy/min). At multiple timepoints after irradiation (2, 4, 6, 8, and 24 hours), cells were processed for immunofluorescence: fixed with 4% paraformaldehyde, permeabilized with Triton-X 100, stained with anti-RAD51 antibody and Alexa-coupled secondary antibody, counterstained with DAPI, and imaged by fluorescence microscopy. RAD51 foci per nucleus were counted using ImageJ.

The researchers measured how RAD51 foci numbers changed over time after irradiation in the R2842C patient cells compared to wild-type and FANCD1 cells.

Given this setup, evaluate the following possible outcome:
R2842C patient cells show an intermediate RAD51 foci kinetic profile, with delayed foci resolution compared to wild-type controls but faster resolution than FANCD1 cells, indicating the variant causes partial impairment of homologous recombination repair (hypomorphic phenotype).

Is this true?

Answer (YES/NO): NO